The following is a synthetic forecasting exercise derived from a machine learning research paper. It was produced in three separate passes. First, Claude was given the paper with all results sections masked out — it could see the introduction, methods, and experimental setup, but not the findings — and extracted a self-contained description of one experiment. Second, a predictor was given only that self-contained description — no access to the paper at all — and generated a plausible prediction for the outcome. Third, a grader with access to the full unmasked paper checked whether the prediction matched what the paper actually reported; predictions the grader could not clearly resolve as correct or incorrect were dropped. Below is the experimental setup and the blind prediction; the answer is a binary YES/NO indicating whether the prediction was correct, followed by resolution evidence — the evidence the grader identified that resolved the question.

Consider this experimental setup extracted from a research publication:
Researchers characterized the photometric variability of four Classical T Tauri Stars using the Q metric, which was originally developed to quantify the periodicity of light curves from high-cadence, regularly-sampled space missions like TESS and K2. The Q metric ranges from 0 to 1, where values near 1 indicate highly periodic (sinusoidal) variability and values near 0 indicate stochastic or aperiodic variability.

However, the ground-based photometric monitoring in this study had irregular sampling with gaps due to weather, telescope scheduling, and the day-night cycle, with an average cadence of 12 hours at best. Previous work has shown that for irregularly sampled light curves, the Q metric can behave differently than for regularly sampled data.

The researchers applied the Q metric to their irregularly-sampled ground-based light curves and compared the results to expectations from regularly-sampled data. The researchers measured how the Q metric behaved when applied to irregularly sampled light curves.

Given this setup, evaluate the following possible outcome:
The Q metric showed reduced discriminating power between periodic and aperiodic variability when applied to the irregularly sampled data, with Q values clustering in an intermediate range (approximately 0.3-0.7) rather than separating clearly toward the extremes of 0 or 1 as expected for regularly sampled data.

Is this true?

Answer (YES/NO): NO